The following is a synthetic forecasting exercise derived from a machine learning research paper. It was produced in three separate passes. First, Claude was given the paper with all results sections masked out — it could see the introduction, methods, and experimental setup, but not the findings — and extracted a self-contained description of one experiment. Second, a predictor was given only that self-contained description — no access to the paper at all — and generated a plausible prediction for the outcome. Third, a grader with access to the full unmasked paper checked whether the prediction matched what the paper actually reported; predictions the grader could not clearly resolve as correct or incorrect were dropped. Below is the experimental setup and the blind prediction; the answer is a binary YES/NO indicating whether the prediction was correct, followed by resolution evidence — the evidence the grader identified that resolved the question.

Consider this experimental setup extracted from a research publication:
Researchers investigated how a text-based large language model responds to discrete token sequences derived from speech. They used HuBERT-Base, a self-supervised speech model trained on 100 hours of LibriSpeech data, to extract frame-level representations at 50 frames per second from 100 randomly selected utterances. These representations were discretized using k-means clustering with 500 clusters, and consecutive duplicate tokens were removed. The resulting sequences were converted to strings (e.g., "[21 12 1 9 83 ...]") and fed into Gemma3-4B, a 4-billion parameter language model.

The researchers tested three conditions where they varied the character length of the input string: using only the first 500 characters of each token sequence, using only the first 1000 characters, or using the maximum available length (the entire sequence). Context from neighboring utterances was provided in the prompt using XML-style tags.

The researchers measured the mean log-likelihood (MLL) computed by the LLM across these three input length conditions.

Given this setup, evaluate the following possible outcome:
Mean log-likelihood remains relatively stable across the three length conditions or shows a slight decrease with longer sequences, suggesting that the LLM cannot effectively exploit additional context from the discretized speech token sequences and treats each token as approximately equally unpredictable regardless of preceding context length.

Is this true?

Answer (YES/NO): NO